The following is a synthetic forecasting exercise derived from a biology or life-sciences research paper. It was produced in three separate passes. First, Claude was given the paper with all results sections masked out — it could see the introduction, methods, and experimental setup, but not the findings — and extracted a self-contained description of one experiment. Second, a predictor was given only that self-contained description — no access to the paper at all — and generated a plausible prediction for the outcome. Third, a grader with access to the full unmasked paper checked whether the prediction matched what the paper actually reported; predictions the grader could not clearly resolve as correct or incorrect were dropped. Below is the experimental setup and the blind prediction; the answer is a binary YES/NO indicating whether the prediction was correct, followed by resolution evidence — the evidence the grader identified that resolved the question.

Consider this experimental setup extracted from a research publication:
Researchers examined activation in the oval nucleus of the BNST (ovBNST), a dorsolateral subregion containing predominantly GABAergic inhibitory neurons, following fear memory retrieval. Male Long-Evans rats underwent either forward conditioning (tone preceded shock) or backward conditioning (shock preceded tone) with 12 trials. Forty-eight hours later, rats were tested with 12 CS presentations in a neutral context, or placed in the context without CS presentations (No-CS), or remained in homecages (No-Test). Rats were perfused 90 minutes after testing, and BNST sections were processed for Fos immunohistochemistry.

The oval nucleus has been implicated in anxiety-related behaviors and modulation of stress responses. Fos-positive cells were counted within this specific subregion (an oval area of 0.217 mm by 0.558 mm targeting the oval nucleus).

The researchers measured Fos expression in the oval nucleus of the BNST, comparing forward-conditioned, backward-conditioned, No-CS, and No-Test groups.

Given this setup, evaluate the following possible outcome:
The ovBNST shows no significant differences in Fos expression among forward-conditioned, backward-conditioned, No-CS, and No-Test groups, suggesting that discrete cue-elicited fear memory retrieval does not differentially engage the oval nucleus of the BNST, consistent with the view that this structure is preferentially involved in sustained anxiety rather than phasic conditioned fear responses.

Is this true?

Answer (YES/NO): NO